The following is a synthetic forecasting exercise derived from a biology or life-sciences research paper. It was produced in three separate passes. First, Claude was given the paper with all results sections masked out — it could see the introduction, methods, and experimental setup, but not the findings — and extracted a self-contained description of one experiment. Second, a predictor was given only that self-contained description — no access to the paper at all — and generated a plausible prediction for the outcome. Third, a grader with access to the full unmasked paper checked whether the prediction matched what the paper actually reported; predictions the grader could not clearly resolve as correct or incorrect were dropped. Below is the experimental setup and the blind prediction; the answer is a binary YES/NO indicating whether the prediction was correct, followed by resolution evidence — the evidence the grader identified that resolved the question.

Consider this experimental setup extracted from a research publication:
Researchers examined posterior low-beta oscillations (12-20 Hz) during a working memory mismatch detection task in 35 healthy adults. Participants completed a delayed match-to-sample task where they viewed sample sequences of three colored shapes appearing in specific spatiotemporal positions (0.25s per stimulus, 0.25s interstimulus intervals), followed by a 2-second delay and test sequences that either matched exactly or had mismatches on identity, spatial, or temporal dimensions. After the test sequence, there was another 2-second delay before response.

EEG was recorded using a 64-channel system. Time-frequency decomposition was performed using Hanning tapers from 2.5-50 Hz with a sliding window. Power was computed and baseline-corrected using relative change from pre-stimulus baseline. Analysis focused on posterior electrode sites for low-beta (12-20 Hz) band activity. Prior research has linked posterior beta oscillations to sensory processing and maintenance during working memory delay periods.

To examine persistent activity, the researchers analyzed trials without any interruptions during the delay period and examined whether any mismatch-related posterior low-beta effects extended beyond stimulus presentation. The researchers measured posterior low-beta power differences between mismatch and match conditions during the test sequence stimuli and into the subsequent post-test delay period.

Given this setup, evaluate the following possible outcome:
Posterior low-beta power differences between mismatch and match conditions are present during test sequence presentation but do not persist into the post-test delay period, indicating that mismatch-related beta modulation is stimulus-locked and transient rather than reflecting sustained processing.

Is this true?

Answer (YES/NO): NO